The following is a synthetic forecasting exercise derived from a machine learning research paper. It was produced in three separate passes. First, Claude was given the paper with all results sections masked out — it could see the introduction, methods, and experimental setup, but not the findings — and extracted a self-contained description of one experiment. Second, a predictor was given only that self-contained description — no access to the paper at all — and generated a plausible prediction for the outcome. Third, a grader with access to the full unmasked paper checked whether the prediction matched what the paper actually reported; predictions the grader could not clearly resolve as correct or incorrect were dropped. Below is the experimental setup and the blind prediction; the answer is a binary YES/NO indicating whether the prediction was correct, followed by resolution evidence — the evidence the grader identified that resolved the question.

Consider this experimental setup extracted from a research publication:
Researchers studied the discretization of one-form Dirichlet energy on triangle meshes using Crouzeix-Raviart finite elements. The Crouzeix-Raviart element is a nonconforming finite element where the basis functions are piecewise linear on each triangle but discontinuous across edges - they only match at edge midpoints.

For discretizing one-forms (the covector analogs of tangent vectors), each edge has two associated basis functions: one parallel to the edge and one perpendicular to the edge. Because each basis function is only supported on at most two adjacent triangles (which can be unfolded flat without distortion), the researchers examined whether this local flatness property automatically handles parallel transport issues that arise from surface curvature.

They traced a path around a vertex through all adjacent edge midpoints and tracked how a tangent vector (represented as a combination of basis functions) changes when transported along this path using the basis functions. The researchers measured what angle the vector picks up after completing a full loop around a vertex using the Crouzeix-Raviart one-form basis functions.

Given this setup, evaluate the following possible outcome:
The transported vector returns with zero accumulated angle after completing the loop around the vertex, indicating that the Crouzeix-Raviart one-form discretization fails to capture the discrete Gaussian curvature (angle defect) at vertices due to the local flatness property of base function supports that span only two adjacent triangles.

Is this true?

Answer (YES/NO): NO